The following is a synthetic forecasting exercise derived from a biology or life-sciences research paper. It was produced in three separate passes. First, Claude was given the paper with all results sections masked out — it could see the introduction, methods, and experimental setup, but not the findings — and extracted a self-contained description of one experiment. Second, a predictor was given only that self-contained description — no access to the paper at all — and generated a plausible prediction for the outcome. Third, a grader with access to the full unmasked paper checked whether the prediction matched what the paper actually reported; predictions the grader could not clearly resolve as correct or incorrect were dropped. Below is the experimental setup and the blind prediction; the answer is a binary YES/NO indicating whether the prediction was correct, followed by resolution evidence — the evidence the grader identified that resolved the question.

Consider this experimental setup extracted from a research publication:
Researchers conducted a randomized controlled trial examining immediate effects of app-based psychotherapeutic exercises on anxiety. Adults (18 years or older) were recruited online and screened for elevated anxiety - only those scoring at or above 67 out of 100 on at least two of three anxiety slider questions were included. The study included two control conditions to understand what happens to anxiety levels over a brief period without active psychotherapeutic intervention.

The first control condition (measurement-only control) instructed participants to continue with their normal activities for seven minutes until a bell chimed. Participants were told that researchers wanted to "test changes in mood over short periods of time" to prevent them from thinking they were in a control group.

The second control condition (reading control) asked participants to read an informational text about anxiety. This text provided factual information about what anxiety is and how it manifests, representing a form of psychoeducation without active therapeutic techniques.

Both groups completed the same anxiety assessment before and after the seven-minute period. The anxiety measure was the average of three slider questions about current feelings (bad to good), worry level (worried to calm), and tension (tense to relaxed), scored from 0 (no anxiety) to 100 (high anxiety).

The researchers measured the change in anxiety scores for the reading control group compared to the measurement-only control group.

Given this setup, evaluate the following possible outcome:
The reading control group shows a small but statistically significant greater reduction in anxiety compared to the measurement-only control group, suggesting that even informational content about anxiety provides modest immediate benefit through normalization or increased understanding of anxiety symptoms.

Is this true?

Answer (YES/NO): NO